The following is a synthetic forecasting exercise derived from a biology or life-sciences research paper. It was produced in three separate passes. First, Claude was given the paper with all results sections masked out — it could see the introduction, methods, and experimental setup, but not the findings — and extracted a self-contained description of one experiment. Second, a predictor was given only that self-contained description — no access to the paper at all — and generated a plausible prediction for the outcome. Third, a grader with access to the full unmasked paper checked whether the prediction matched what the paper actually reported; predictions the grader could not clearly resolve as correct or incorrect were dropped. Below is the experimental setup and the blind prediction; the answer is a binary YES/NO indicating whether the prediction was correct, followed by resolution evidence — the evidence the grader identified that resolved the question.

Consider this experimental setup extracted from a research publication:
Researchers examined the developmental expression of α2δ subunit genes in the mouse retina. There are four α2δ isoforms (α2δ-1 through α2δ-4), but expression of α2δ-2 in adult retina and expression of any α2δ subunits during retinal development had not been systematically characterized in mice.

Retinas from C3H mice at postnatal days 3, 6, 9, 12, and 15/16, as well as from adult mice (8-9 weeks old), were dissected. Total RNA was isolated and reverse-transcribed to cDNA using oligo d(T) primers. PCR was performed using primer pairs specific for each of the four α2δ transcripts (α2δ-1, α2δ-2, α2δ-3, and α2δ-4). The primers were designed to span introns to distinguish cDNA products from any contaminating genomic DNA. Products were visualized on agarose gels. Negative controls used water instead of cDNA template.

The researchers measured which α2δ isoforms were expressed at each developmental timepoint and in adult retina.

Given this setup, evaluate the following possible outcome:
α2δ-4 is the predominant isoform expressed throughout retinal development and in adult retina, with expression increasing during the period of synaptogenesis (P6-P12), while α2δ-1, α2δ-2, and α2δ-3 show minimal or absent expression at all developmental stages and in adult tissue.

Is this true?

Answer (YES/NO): NO